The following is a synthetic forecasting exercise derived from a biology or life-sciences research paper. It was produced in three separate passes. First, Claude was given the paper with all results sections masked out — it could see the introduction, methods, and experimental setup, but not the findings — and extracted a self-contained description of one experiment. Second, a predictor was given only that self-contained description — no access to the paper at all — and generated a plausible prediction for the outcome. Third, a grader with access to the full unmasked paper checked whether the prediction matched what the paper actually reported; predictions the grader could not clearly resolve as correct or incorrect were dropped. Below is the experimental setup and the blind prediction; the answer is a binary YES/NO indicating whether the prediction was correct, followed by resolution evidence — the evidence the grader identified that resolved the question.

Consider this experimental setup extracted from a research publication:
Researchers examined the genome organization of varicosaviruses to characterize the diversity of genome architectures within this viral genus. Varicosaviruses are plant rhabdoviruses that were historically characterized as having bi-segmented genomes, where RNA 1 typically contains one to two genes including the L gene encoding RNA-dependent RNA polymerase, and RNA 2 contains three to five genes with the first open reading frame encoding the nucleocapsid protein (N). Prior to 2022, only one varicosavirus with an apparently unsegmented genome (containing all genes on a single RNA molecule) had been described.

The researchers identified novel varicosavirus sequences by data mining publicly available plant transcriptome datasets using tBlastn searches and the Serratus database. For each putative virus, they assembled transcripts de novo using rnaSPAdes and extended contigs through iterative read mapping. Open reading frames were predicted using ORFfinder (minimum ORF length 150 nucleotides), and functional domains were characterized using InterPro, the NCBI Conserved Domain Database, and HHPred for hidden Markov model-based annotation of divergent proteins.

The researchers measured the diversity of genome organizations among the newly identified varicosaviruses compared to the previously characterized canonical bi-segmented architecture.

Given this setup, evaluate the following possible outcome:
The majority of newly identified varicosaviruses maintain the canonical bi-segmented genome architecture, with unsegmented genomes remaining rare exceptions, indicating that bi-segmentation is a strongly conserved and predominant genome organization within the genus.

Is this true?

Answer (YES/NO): NO